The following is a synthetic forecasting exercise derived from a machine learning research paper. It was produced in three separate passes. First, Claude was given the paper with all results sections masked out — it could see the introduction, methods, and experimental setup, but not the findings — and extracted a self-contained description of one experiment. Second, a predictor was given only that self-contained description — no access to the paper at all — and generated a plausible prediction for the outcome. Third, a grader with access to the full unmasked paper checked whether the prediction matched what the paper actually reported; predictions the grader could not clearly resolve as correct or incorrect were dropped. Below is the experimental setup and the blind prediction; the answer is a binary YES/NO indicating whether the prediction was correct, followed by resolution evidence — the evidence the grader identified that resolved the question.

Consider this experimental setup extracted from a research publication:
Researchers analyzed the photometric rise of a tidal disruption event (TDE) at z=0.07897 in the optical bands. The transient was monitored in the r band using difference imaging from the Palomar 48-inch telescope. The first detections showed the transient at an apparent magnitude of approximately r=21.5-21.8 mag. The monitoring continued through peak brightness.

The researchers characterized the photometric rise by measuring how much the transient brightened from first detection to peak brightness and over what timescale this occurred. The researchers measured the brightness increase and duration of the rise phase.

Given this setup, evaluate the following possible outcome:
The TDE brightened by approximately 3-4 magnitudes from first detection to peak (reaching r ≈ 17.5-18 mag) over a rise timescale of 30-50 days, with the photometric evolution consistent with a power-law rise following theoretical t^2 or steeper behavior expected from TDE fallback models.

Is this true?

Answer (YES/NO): NO